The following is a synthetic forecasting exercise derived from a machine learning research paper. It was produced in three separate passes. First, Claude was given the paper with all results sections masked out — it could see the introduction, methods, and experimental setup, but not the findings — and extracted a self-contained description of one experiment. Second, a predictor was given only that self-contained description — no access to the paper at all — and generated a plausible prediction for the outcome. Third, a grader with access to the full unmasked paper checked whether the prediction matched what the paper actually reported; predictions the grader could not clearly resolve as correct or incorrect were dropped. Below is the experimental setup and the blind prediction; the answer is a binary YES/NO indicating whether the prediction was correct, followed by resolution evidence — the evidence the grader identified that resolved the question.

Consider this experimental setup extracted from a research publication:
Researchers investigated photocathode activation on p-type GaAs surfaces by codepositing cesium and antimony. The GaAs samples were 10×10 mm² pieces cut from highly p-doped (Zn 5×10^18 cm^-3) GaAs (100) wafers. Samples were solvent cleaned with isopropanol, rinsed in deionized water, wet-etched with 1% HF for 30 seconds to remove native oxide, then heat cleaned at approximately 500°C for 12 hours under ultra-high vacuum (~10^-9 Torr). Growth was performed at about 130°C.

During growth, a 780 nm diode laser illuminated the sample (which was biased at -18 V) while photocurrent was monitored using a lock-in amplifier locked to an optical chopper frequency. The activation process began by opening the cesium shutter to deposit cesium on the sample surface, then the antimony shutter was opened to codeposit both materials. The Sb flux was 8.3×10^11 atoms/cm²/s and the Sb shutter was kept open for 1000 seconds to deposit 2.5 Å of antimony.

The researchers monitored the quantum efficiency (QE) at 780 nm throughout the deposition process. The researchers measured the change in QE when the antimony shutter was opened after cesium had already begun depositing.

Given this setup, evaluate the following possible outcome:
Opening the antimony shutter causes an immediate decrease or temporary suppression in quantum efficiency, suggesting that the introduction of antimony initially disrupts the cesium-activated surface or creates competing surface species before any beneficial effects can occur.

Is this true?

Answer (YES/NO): YES